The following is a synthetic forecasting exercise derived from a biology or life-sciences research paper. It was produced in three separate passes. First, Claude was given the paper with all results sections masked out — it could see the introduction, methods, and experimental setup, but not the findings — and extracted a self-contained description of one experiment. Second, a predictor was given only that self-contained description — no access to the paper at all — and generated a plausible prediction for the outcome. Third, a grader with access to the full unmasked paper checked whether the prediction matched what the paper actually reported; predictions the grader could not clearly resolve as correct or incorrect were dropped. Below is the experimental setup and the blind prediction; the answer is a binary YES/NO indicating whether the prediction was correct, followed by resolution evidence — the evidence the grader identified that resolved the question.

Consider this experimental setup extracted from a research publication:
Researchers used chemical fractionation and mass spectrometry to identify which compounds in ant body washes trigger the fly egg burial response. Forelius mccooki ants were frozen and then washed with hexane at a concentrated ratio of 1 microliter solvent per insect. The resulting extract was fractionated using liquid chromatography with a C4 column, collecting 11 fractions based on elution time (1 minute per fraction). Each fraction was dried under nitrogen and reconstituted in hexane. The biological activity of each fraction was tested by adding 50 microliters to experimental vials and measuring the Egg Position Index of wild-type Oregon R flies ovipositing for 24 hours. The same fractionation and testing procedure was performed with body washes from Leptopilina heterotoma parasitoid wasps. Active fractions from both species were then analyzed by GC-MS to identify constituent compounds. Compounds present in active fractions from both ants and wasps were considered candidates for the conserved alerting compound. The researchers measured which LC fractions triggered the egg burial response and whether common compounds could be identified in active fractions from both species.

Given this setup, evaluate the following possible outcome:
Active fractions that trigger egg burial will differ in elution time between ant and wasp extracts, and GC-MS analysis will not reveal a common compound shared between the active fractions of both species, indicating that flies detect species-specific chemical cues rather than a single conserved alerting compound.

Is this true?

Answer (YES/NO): NO